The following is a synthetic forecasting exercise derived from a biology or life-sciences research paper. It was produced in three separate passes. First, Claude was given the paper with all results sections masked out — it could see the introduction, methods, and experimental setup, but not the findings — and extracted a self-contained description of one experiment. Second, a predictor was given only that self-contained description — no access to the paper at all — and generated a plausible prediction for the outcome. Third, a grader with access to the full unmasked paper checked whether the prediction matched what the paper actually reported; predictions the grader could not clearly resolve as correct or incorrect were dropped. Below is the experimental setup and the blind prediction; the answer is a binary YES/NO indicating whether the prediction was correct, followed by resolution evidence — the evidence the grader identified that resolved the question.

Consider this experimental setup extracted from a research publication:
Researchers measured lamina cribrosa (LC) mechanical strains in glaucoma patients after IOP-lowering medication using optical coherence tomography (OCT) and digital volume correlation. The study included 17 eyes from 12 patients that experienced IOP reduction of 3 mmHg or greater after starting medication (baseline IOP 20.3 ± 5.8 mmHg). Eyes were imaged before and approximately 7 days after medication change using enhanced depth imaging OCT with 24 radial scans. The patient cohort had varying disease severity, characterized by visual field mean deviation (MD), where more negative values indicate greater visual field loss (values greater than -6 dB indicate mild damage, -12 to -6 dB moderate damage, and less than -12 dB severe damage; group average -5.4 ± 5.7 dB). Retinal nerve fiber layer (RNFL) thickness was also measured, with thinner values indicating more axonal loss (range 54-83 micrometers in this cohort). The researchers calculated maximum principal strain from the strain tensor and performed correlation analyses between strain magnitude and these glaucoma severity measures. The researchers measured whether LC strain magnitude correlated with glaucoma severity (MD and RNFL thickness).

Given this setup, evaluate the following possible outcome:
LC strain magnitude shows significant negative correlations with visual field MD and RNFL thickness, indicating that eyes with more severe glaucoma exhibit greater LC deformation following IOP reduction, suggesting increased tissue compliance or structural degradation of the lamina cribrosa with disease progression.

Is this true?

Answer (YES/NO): NO